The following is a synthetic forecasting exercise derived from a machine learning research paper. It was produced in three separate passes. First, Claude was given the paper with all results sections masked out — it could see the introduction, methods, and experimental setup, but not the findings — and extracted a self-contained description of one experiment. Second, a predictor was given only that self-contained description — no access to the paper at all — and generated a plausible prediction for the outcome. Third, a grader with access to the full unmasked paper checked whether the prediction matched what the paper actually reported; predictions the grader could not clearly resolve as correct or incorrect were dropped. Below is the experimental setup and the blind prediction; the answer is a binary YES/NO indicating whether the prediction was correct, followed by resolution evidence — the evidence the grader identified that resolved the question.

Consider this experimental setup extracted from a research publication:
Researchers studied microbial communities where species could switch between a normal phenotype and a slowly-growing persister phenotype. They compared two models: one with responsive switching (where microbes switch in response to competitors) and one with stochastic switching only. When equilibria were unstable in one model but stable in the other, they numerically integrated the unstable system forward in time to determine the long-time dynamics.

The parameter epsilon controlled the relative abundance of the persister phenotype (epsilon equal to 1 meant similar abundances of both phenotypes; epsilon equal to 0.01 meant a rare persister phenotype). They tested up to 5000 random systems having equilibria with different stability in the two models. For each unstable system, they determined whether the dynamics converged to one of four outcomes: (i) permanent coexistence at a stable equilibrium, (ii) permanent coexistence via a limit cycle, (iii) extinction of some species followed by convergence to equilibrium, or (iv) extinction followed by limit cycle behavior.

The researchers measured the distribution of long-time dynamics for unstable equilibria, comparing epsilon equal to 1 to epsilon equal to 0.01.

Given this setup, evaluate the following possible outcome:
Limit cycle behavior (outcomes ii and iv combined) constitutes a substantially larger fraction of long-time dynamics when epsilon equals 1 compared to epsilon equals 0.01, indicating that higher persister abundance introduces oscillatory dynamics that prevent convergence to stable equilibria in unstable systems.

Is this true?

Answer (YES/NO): NO